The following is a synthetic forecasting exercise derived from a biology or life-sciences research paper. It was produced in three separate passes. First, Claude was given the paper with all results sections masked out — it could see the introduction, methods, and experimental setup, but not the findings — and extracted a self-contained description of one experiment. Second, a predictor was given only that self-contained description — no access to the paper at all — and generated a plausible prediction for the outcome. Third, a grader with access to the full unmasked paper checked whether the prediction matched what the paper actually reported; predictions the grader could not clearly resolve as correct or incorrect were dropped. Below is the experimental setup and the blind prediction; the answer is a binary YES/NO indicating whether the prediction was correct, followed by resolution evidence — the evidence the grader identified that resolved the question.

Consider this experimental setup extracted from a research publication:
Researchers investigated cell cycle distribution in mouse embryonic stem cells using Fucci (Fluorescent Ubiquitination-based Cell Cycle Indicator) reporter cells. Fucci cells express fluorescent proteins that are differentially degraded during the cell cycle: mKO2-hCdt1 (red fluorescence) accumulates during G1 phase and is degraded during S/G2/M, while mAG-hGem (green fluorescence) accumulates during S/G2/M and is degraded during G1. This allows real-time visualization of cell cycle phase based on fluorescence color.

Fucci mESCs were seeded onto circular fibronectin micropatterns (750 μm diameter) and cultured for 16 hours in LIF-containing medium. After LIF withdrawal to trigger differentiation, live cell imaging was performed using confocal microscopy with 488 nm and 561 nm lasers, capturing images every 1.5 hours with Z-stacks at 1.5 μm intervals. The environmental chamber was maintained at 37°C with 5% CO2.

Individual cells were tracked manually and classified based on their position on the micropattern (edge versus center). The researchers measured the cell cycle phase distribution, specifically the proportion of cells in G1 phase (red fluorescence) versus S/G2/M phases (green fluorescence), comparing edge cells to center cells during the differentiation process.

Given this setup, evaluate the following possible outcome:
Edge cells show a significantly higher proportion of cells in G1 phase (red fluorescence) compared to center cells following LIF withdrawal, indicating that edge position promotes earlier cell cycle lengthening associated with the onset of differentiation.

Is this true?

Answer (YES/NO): NO